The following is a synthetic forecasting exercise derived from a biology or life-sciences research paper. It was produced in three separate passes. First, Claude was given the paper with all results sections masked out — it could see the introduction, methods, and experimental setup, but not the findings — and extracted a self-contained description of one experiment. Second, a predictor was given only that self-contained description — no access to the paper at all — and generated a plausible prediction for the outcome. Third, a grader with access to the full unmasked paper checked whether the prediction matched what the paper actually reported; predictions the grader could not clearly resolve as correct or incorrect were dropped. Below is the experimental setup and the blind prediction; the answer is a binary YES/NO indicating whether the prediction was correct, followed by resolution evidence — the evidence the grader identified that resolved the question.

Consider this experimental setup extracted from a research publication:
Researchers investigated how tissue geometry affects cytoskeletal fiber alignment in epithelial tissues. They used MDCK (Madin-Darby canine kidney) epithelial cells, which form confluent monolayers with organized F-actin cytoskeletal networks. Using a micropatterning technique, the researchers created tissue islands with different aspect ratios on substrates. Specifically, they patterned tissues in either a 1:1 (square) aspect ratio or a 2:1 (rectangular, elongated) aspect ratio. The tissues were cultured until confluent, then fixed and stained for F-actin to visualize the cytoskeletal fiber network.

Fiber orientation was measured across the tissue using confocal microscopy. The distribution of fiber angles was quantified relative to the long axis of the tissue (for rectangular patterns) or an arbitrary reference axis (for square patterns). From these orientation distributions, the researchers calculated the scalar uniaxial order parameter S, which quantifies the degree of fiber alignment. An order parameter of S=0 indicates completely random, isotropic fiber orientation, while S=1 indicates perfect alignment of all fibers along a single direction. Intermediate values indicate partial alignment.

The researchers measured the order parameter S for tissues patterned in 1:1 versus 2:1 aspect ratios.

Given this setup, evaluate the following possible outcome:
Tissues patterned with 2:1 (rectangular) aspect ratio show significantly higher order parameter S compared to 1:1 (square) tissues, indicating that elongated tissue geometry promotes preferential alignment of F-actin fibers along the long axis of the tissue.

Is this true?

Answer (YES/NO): YES